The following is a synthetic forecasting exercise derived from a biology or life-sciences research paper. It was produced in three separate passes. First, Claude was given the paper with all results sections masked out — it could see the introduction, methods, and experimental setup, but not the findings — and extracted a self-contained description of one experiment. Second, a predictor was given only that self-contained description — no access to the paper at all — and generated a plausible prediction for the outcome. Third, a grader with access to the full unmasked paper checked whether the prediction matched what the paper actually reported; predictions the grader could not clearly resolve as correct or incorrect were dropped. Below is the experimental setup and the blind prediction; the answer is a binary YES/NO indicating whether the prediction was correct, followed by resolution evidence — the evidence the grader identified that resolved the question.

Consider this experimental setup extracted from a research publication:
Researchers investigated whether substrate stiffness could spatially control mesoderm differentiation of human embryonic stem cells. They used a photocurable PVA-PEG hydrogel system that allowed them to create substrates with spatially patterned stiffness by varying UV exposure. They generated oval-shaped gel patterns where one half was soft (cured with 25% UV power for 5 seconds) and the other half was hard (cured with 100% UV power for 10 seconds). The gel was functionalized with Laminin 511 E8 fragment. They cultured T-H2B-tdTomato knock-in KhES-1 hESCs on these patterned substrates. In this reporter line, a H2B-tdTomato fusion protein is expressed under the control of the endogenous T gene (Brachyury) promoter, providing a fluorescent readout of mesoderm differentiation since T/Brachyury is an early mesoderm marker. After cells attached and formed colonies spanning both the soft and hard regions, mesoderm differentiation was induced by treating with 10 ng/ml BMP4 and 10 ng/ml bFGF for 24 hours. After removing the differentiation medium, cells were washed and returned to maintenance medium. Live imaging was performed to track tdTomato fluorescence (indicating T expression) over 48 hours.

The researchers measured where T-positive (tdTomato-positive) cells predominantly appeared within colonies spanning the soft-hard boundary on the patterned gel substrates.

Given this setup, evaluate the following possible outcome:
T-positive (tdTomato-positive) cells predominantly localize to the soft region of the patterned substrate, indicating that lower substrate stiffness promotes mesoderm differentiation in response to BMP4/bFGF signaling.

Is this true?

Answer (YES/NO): YES